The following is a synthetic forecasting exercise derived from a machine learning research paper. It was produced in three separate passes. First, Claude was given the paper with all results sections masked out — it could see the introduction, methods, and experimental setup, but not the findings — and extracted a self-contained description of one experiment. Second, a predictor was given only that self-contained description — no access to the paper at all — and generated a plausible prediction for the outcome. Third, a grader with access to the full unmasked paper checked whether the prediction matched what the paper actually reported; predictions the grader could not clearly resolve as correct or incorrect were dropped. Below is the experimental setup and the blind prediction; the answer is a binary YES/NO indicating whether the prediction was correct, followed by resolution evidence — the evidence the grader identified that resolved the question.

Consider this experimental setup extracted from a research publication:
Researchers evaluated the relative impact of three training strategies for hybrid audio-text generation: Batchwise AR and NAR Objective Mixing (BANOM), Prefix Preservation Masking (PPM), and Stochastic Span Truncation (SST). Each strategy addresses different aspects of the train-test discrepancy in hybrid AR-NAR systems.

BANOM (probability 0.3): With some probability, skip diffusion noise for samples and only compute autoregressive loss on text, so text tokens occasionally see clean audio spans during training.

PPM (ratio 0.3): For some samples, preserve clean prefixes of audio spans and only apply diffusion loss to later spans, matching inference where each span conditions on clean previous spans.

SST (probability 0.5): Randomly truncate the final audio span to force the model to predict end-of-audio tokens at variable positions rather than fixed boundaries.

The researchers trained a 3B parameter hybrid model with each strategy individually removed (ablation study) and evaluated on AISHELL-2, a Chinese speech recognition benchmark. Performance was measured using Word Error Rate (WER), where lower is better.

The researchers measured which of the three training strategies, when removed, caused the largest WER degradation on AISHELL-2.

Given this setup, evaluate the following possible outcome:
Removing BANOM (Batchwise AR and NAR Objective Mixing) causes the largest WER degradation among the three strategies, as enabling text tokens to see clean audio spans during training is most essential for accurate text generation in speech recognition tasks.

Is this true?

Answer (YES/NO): NO